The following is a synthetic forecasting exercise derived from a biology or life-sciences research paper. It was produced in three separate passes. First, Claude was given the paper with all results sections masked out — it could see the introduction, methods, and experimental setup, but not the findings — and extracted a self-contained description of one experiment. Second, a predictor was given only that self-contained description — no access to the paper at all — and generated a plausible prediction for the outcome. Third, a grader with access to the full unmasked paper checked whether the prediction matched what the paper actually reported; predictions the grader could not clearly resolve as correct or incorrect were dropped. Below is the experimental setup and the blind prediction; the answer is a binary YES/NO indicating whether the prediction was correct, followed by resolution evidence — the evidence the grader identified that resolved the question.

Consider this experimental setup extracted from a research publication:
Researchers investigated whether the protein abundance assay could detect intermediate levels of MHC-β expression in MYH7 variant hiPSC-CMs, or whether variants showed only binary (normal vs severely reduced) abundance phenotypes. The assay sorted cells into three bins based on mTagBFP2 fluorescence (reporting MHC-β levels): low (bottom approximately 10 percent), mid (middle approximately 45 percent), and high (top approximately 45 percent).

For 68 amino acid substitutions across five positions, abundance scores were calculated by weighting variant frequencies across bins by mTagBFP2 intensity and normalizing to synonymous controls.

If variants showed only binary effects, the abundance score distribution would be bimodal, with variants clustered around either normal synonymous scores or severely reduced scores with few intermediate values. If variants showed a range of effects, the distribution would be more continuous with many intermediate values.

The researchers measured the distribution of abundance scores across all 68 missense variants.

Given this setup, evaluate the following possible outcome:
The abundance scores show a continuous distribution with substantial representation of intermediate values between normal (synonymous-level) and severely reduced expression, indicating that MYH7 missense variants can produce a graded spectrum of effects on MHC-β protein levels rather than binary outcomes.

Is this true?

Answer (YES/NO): NO